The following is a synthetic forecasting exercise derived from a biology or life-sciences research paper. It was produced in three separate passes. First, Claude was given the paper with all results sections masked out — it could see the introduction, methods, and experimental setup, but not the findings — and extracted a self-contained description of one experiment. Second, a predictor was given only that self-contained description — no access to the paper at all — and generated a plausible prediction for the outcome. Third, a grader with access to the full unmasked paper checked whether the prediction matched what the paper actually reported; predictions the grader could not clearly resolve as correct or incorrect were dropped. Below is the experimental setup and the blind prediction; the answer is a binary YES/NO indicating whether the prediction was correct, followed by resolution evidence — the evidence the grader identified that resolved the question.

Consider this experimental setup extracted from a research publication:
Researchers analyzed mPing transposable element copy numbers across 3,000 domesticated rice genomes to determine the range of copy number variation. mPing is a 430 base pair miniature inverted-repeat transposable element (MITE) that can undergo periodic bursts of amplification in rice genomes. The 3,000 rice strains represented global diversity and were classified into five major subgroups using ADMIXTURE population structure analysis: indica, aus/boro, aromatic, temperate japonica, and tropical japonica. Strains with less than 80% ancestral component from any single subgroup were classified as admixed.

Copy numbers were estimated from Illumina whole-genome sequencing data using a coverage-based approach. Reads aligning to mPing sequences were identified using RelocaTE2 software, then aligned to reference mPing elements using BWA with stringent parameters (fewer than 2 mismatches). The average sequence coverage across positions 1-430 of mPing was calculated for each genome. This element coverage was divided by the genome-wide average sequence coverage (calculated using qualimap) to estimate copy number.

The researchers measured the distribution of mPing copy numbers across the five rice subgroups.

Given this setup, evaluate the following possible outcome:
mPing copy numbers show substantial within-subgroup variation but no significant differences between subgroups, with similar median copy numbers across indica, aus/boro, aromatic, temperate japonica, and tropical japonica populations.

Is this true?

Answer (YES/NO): NO